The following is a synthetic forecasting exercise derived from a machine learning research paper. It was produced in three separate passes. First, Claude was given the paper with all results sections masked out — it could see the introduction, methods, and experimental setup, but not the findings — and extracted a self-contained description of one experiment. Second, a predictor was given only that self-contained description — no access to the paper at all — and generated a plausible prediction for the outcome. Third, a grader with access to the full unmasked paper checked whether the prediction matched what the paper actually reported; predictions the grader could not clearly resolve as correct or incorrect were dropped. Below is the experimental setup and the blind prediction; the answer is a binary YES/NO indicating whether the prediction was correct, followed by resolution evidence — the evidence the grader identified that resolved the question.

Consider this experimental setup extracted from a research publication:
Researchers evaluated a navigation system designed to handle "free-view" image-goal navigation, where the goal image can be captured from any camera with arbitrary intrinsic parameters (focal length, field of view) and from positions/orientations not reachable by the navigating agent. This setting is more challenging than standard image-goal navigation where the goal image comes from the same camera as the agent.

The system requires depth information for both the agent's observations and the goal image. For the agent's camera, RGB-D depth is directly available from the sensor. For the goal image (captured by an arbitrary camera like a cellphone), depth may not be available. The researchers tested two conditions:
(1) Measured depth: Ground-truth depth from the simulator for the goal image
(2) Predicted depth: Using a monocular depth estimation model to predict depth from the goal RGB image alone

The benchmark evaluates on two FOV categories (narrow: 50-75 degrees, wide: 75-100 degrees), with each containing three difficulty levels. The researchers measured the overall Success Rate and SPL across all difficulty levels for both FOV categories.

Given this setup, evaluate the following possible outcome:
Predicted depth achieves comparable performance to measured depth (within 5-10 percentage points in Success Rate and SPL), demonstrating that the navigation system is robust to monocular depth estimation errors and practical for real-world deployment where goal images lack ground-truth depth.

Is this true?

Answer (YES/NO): YES